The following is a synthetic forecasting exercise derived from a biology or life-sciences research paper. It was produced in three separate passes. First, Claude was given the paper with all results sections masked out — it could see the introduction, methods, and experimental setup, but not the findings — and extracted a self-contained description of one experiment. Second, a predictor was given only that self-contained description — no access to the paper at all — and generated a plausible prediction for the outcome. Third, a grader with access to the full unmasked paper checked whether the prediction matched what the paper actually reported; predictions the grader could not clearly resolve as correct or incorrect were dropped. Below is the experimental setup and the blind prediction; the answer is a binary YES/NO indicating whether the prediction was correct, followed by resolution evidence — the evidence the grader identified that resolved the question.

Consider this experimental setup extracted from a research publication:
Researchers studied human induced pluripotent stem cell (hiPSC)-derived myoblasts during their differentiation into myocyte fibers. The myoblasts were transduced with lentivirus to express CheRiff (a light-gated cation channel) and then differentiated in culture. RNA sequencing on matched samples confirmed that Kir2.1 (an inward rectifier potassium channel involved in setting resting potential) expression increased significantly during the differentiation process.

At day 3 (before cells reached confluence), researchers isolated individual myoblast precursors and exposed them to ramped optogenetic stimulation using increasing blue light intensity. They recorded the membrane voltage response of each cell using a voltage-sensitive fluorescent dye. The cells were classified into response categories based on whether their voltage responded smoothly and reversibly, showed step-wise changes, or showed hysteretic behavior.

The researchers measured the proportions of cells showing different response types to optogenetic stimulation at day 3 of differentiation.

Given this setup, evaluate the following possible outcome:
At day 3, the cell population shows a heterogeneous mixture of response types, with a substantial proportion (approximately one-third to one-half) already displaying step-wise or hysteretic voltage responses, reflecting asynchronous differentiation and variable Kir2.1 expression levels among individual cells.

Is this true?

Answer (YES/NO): YES